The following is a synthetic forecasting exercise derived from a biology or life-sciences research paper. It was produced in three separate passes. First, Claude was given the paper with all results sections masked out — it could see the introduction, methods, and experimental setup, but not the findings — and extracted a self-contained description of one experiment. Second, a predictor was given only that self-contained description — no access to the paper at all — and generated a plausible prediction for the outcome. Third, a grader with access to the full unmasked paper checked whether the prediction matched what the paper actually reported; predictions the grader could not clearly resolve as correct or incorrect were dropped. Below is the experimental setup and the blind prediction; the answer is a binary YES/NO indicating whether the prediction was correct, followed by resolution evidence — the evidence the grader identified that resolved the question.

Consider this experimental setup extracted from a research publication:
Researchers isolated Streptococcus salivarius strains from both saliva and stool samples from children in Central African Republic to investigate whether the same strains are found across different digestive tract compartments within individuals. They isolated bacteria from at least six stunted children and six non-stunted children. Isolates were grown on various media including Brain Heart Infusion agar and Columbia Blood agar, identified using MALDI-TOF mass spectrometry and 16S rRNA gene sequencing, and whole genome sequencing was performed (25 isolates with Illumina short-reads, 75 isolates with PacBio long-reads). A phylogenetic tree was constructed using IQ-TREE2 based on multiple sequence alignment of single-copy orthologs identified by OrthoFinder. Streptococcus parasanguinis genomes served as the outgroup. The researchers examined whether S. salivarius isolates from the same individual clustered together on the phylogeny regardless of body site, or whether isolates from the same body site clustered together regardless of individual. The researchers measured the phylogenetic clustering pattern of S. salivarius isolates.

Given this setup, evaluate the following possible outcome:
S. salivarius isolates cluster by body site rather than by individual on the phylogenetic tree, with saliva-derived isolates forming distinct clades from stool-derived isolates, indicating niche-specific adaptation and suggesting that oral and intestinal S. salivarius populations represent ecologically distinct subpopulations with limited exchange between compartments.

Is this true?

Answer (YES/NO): NO